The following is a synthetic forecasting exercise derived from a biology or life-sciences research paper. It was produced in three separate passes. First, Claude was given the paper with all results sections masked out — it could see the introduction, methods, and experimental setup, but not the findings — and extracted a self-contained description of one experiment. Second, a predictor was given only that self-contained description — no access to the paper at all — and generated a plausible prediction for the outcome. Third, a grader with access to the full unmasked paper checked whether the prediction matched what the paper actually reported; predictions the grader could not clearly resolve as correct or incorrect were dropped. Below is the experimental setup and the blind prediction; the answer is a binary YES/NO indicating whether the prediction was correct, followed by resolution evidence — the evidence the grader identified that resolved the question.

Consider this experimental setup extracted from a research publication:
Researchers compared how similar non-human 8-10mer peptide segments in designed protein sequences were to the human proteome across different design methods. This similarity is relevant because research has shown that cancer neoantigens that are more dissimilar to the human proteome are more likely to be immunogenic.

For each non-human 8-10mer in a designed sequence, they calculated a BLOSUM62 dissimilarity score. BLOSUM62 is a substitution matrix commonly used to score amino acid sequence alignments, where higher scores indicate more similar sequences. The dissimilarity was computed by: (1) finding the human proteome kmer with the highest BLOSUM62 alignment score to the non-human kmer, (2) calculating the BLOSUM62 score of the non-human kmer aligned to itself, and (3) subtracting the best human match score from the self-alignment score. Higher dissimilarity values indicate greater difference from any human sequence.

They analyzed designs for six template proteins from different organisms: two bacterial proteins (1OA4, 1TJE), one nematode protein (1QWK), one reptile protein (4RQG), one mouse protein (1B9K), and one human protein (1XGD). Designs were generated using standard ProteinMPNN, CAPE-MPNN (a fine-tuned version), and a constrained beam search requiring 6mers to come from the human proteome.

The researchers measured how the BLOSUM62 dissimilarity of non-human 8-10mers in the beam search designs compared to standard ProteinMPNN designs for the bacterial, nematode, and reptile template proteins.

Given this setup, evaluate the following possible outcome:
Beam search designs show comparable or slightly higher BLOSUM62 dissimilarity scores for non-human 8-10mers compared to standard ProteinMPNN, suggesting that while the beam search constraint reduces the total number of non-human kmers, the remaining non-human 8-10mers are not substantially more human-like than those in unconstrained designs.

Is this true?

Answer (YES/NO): NO